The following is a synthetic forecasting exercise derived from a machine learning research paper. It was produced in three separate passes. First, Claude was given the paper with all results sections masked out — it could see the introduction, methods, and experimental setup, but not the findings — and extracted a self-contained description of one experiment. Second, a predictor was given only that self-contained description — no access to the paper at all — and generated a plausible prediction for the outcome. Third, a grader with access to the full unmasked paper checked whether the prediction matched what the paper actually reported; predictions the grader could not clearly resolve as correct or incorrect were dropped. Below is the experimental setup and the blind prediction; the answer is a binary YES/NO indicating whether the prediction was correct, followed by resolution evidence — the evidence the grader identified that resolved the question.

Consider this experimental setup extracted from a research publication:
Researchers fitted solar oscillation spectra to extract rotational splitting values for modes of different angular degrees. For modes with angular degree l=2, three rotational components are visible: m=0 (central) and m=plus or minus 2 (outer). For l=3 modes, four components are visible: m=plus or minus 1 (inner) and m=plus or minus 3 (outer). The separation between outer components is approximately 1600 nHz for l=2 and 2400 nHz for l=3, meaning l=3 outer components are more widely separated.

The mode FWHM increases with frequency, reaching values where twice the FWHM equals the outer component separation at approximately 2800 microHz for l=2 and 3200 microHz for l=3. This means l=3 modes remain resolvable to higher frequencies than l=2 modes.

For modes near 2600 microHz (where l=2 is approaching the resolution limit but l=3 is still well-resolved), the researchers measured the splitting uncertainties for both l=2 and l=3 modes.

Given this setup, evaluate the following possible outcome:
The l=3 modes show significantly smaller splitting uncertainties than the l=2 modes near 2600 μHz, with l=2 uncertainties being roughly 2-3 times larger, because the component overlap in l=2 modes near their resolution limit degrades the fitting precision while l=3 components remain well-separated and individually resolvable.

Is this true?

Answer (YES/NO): NO